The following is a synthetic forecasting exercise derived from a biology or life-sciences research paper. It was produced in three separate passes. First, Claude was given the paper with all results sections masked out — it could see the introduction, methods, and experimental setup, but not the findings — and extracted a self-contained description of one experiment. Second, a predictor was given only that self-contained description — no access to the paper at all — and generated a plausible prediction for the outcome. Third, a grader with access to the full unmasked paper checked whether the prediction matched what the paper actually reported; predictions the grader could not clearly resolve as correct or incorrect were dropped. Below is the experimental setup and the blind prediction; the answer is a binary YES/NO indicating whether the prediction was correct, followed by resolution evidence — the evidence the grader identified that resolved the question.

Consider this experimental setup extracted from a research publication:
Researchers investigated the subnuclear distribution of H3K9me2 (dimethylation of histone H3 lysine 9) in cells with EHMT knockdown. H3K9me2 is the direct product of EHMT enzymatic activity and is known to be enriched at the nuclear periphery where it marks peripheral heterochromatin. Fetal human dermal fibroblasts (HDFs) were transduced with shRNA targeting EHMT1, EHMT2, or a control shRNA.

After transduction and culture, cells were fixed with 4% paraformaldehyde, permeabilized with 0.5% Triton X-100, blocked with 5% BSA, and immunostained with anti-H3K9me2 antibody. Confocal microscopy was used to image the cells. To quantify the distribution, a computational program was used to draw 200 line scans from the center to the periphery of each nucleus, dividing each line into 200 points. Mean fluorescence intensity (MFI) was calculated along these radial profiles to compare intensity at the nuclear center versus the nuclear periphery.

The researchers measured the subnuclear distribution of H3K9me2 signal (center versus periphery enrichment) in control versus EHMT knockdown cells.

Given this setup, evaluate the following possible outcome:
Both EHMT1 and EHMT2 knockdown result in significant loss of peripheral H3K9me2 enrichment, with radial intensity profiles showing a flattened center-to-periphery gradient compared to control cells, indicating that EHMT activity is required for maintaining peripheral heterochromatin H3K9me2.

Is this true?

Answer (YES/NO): NO